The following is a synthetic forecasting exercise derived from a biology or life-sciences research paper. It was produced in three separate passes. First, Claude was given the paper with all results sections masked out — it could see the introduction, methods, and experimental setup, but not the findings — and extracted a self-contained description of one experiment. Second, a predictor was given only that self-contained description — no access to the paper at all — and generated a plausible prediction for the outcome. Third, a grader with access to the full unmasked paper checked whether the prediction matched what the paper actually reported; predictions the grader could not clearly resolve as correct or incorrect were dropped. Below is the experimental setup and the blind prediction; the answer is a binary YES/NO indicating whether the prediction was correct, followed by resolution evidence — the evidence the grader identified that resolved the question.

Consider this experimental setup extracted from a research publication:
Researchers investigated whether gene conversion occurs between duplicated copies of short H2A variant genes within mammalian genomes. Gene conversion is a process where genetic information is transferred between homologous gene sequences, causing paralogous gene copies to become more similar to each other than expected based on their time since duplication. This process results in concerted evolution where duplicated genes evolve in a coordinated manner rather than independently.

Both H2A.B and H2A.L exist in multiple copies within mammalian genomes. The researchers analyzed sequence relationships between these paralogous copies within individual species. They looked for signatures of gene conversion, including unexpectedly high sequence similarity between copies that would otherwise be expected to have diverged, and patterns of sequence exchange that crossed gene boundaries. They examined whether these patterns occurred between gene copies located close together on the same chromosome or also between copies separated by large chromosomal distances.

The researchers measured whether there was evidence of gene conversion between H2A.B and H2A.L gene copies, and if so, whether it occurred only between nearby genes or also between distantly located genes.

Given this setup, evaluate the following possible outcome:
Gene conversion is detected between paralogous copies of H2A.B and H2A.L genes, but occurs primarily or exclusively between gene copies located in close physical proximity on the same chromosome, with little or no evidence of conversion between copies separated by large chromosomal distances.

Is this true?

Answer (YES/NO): NO